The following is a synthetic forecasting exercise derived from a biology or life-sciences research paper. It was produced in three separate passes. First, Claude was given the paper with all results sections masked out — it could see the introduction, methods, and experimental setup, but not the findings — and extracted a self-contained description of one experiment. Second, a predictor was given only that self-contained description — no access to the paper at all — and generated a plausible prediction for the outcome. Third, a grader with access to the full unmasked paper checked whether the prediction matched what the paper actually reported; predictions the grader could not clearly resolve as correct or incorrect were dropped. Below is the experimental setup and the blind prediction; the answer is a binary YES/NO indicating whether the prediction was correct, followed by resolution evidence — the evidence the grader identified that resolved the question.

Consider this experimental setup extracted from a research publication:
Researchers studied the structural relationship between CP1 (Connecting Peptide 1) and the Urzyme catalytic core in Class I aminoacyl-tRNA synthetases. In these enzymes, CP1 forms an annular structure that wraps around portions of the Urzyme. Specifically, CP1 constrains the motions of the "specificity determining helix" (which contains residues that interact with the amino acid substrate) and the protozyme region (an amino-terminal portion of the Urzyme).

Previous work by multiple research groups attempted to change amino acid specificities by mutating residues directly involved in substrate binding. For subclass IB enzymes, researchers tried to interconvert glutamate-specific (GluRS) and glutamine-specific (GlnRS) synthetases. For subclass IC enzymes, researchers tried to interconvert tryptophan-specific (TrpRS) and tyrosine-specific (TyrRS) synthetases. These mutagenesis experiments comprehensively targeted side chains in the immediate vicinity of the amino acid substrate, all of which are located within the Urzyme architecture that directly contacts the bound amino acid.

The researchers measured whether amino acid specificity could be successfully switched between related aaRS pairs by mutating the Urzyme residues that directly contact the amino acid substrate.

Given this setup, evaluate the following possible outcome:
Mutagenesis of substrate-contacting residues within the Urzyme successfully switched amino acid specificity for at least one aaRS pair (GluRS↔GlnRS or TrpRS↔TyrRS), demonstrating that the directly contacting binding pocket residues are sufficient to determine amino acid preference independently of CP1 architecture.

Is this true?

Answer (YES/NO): NO